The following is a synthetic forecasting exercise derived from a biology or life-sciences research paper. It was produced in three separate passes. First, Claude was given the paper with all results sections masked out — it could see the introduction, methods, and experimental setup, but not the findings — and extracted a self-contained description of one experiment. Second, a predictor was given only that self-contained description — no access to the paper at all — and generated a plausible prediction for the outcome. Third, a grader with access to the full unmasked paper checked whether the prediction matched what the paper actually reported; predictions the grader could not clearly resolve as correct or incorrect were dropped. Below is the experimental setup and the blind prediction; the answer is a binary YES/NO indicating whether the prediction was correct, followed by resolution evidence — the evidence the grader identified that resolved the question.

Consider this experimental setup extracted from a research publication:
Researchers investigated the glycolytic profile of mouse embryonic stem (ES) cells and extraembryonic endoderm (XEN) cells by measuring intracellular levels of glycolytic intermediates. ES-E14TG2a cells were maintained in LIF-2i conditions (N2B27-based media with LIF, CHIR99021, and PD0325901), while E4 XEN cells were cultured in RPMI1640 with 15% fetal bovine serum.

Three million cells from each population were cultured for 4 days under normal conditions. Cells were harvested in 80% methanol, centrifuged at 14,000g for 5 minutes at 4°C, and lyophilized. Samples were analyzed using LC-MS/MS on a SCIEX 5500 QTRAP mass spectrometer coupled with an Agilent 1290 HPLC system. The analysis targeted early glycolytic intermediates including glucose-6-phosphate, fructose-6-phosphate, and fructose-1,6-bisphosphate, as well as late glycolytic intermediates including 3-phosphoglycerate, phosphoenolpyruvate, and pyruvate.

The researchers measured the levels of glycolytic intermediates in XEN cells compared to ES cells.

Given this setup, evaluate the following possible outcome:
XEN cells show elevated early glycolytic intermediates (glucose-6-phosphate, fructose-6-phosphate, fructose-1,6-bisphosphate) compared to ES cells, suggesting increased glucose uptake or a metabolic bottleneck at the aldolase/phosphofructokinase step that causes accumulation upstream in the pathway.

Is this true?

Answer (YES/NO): NO